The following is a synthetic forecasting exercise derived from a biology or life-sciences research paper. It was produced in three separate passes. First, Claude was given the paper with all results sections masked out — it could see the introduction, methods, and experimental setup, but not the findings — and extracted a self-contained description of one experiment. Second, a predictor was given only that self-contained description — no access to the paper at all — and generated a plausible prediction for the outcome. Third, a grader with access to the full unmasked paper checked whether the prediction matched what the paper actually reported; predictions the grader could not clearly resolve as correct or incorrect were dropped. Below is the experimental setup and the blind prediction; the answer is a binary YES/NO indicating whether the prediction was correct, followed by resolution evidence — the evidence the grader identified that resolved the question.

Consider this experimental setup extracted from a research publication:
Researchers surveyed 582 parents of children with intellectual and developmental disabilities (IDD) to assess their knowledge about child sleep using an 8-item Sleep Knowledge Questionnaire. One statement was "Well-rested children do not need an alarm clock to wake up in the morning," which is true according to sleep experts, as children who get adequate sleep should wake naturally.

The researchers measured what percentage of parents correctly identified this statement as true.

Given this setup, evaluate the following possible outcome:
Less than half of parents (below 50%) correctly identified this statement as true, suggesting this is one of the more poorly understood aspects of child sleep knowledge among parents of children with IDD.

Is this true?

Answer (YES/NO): YES